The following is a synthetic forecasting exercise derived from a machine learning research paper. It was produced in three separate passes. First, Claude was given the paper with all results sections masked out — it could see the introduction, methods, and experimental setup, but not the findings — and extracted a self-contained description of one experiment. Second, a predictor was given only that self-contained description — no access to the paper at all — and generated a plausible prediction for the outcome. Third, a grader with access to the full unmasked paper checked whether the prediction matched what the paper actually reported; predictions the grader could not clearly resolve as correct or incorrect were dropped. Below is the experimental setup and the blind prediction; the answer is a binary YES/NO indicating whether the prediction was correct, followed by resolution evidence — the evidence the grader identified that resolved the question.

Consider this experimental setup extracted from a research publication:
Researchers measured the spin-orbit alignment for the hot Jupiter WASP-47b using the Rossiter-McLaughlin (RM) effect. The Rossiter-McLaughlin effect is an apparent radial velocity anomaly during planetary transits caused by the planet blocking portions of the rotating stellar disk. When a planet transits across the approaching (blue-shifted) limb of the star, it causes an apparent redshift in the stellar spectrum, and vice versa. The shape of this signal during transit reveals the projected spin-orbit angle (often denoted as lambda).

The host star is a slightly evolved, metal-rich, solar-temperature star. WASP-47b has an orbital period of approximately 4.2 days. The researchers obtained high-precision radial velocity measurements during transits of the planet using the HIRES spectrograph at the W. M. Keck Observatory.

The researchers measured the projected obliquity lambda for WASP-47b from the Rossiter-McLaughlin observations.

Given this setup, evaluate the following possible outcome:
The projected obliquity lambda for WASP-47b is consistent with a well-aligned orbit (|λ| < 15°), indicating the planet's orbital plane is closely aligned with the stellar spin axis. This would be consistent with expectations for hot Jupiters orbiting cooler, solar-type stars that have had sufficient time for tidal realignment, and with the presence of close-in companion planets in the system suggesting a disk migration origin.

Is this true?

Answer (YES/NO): YES